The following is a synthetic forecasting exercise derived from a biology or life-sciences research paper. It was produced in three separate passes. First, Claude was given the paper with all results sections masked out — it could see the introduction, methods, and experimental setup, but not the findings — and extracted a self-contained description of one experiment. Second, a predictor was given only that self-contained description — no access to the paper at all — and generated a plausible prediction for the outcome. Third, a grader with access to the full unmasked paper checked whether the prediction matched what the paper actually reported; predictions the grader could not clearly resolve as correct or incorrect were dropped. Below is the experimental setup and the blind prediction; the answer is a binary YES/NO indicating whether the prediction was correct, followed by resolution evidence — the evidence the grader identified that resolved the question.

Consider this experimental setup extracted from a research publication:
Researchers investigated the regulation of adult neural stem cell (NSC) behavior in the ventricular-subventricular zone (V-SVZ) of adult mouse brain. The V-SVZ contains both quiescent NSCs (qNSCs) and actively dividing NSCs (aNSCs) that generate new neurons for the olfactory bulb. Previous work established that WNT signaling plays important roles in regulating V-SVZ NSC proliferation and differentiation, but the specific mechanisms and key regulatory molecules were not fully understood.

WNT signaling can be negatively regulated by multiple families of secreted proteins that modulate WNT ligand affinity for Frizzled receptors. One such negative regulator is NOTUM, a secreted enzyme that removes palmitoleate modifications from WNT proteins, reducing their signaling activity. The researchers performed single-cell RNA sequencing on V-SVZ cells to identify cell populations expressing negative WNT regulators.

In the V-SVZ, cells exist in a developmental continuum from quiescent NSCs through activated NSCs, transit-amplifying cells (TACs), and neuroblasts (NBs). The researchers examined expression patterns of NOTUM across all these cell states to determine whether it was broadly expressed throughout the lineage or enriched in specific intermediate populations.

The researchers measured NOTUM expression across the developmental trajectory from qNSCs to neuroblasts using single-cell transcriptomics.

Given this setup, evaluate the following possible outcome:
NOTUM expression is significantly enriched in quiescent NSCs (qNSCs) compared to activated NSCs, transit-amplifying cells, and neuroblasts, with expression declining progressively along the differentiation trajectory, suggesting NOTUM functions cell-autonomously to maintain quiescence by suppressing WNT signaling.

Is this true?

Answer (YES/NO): NO